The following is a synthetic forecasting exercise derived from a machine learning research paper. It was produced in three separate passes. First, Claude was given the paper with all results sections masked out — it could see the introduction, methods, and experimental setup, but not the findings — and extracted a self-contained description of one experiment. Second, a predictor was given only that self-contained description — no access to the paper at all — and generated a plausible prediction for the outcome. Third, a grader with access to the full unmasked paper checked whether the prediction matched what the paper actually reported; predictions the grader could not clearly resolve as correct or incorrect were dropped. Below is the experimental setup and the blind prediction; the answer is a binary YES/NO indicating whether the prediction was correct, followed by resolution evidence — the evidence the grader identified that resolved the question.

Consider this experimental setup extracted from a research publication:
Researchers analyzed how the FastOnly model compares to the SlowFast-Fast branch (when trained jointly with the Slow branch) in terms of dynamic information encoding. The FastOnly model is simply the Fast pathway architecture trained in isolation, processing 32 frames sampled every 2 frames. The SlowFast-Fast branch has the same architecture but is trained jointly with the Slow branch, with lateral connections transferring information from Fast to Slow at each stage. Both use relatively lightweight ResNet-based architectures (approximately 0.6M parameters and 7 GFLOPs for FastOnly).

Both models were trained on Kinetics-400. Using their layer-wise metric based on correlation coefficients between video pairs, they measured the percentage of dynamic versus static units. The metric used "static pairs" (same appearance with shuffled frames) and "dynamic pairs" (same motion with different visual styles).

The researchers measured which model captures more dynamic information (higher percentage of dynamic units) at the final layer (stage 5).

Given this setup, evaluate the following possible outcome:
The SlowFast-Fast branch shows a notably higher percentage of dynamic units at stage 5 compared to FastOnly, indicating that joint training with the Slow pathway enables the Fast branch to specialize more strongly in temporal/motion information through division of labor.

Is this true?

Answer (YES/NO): YES